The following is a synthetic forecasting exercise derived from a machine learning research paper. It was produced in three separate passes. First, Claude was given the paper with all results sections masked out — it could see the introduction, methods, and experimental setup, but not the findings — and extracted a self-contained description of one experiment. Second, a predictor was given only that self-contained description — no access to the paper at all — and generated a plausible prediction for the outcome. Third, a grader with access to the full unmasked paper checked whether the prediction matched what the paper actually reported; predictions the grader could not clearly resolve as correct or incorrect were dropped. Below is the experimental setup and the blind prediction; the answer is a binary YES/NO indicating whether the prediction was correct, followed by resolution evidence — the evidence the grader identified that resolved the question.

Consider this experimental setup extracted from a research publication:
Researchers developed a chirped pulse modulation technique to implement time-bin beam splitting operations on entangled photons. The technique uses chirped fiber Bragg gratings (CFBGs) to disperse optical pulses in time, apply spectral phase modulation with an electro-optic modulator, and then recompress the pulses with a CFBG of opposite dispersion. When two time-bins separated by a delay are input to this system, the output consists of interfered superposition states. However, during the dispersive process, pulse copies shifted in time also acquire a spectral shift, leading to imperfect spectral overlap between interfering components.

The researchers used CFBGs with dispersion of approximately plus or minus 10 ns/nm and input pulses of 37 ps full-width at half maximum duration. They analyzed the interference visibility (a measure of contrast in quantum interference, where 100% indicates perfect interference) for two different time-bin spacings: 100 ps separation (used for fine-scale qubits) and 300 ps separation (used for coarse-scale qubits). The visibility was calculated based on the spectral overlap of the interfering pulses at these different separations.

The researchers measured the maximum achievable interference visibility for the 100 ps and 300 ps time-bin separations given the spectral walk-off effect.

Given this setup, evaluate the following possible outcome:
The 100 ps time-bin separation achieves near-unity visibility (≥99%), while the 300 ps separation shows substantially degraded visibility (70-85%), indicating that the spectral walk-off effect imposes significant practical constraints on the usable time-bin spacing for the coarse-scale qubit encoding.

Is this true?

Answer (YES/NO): NO